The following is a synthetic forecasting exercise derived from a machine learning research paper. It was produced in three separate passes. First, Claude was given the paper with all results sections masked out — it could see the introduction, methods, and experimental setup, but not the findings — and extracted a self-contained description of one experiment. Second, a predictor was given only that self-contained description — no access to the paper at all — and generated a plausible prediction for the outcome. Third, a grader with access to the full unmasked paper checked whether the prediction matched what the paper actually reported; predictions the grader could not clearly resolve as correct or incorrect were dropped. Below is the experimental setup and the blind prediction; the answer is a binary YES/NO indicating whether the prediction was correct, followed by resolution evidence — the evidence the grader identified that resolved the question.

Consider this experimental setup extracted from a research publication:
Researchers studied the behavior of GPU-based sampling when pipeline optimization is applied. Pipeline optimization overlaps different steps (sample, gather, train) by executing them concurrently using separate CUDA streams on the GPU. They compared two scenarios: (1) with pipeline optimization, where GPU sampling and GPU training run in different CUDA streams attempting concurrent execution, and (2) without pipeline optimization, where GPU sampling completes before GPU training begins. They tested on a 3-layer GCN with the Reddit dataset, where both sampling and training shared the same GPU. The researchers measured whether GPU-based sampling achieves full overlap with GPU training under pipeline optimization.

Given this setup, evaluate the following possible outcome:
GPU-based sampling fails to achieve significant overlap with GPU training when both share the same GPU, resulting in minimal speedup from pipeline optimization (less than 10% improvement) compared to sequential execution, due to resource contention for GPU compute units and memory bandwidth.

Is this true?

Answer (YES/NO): NO